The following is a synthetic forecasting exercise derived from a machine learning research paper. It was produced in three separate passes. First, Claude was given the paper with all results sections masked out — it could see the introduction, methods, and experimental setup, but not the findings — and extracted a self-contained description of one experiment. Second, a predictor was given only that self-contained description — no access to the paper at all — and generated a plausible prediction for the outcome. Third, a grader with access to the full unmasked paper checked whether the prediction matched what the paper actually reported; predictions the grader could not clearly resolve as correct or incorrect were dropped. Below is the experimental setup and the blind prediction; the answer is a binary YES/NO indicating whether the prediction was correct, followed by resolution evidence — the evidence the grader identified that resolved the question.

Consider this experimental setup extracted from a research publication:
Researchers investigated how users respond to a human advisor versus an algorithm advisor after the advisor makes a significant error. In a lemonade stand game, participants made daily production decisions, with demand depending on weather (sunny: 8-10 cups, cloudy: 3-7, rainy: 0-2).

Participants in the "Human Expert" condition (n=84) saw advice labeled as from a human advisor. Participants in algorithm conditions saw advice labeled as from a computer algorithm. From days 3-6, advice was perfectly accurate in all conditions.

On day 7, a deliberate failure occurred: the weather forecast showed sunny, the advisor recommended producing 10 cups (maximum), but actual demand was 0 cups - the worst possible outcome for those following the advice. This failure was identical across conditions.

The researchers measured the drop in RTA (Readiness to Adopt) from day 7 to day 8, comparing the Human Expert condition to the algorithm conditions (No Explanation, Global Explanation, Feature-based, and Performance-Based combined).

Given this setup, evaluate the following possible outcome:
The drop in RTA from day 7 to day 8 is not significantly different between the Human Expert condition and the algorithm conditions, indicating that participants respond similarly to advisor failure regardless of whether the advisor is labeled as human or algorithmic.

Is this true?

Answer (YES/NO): YES